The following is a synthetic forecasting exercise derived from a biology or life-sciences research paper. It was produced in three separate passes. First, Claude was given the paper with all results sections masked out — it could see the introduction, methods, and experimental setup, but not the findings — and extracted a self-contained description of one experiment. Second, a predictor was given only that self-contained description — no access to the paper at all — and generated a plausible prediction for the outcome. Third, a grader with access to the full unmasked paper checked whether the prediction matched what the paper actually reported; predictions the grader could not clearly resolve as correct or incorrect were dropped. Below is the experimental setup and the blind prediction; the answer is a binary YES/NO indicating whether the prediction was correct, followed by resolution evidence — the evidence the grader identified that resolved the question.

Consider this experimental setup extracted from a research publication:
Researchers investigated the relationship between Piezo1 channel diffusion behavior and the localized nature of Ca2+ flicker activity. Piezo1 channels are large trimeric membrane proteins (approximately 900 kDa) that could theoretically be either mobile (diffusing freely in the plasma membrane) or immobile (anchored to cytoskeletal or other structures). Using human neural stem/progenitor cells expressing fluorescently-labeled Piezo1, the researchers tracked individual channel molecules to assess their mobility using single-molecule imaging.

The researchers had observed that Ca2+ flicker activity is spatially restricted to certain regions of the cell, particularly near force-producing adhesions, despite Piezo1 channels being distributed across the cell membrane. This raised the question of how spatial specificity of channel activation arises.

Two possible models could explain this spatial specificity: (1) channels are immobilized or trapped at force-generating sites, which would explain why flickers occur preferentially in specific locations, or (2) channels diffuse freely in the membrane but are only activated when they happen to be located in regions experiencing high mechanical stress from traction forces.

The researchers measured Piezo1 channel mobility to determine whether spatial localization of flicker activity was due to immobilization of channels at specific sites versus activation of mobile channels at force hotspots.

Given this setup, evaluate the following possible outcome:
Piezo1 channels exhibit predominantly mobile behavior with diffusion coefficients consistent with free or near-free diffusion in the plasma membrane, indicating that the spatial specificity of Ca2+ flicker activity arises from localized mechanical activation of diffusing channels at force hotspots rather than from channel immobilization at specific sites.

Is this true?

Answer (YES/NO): YES